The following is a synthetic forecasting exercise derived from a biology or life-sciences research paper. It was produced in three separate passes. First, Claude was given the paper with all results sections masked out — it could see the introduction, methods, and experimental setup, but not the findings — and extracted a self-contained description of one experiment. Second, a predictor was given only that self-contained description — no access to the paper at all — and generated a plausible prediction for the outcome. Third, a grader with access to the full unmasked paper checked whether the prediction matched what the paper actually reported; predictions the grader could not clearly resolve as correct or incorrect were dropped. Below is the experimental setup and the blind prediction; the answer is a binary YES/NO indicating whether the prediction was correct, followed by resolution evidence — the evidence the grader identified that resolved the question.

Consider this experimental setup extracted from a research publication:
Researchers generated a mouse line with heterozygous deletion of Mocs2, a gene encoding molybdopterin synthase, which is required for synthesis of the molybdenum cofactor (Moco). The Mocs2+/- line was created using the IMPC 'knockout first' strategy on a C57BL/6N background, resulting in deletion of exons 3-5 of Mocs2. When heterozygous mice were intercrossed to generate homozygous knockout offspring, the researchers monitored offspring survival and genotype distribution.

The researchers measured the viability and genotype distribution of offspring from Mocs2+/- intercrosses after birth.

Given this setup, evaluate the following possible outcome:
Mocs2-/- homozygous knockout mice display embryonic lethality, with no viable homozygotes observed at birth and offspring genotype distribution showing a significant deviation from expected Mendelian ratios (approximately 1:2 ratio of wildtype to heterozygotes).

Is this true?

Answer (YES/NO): NO